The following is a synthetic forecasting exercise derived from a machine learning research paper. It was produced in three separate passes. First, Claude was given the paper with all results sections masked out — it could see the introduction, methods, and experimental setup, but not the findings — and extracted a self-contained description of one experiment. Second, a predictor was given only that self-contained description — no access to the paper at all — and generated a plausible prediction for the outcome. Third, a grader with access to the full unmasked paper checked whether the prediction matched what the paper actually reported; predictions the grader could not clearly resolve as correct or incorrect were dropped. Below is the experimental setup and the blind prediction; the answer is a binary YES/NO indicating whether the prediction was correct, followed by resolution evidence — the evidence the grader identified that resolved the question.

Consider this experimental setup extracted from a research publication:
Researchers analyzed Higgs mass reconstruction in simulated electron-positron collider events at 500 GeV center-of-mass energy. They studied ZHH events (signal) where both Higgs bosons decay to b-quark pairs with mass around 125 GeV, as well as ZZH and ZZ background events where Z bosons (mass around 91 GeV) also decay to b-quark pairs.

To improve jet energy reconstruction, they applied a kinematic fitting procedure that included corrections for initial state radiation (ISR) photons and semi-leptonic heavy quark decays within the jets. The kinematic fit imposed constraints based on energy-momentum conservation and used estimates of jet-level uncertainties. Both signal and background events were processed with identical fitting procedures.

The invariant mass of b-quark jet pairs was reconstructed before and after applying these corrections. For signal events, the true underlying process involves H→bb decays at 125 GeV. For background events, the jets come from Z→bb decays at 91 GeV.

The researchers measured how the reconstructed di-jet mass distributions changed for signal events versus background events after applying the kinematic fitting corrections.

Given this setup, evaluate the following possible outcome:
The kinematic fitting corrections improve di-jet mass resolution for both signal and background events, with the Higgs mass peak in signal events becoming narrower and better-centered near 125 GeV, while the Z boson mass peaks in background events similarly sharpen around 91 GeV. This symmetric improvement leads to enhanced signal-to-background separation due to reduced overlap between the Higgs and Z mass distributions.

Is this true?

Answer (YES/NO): NO